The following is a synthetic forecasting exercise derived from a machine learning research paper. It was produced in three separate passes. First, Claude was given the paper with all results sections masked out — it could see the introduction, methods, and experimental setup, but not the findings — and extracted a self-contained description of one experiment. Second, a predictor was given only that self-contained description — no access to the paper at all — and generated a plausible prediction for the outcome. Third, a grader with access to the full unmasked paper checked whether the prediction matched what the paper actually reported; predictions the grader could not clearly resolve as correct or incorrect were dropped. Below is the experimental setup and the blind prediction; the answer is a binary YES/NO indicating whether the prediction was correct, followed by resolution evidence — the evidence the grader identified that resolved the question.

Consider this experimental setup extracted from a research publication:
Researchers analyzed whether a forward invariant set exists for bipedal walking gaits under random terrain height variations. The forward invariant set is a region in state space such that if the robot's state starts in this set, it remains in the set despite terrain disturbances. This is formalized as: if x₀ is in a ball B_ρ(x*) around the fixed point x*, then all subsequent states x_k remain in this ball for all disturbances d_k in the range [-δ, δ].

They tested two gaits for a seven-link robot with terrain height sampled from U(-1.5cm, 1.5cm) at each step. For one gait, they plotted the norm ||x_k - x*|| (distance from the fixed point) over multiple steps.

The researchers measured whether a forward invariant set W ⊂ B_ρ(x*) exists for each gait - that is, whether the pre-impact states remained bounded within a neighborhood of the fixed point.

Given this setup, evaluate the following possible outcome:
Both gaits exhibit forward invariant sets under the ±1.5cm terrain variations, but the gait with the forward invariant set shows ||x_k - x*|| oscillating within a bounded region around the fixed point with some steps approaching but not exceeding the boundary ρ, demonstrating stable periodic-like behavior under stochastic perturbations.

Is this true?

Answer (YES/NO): NO